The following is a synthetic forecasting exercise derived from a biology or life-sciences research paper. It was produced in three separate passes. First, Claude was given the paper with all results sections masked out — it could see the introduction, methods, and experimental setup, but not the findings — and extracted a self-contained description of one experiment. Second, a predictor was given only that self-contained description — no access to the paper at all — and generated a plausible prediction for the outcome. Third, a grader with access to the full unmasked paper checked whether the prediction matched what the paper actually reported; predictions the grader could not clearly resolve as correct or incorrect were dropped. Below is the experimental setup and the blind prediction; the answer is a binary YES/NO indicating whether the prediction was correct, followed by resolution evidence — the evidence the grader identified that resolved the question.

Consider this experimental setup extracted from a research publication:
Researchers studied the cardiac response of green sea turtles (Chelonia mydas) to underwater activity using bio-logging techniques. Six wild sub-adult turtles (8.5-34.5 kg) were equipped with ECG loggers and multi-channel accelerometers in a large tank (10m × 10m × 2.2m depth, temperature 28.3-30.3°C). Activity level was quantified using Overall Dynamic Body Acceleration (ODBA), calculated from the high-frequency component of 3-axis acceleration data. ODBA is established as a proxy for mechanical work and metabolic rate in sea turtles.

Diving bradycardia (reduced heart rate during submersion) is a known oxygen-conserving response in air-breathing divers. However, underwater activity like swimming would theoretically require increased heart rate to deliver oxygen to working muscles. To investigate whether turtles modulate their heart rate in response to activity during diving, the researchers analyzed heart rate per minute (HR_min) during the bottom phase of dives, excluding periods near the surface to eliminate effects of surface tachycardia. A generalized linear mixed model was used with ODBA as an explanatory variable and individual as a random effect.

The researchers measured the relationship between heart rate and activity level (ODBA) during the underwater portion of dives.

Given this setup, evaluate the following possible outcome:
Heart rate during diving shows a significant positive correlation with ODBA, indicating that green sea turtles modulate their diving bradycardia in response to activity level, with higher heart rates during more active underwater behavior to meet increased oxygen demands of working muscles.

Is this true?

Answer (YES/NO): YES